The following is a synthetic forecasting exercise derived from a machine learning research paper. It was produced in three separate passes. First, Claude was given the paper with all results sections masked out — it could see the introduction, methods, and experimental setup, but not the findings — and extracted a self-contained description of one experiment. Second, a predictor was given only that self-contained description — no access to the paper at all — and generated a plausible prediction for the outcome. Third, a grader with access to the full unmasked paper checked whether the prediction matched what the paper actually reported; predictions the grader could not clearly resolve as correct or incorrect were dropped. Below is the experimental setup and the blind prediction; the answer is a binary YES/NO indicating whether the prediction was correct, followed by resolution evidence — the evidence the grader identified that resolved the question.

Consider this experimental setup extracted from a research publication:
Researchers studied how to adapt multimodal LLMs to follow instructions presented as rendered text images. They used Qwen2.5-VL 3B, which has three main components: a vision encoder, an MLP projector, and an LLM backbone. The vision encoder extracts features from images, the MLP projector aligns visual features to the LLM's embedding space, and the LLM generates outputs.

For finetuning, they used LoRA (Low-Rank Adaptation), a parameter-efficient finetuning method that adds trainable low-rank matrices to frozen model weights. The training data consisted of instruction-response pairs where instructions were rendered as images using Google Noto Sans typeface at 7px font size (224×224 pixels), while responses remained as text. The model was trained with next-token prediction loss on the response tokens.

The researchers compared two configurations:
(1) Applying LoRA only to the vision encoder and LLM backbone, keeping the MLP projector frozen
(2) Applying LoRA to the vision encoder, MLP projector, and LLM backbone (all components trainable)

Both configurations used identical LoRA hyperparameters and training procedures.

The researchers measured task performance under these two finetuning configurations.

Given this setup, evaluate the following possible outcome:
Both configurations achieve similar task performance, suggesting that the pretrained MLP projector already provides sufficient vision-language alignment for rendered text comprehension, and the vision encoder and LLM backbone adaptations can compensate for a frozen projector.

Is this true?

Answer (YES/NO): NO